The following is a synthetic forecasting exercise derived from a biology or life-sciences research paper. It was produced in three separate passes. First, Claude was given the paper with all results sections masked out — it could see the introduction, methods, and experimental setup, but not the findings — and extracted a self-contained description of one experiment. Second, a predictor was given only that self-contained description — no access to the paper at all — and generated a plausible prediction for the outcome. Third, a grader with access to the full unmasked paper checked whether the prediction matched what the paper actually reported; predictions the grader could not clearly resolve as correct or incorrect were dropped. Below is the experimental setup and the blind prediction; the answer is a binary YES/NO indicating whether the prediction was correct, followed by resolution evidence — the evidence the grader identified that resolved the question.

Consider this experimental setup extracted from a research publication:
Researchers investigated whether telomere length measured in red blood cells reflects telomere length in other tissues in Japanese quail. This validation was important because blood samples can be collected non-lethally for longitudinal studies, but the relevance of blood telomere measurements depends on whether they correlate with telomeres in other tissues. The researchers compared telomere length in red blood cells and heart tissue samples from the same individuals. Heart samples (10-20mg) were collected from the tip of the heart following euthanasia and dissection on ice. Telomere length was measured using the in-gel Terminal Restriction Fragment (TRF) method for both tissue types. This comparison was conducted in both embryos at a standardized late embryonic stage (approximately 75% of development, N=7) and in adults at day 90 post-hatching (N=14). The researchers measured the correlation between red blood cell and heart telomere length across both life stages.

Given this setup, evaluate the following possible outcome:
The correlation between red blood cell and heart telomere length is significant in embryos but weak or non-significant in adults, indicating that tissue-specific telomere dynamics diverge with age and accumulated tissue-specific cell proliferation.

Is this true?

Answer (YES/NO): NO